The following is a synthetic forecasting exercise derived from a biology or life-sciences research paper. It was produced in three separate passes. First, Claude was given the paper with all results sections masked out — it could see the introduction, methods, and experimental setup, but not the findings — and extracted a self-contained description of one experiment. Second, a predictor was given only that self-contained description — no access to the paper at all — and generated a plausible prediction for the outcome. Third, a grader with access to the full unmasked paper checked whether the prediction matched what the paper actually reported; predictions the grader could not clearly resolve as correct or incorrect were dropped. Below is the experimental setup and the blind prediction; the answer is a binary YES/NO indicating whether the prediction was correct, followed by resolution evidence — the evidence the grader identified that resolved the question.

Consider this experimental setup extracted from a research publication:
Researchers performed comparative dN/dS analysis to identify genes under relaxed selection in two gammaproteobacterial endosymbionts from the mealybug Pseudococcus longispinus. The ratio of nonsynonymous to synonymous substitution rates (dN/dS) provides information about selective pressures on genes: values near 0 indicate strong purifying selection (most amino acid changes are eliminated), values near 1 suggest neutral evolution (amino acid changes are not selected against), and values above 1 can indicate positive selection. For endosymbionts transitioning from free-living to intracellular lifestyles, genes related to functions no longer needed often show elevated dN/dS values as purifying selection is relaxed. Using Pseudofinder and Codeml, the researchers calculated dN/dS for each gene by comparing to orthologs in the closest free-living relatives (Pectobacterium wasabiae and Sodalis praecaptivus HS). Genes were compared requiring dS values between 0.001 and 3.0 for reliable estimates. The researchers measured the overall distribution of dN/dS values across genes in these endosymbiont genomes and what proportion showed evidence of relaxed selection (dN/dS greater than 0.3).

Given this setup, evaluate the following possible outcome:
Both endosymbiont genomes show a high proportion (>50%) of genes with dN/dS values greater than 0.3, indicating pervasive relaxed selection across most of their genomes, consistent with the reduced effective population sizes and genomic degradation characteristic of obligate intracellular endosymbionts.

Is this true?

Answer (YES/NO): NO